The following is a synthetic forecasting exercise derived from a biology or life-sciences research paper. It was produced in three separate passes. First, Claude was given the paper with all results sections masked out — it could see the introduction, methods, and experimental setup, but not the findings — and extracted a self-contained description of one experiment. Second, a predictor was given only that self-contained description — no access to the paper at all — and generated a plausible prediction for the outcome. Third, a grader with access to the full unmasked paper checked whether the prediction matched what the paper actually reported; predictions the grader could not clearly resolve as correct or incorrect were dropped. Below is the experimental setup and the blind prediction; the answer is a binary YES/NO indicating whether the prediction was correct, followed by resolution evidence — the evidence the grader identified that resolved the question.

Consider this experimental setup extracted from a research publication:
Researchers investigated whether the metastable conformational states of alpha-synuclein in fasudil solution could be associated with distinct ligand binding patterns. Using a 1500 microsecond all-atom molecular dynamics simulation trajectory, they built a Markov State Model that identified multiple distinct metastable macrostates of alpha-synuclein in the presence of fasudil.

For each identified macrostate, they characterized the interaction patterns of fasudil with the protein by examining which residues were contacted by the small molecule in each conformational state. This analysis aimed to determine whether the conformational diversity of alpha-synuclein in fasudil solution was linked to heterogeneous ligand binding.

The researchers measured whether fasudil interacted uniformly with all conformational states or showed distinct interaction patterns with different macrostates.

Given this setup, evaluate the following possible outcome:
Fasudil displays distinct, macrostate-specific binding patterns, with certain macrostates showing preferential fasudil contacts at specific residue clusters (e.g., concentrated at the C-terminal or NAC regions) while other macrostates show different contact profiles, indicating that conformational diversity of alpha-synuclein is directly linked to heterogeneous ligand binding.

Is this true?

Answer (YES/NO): YES